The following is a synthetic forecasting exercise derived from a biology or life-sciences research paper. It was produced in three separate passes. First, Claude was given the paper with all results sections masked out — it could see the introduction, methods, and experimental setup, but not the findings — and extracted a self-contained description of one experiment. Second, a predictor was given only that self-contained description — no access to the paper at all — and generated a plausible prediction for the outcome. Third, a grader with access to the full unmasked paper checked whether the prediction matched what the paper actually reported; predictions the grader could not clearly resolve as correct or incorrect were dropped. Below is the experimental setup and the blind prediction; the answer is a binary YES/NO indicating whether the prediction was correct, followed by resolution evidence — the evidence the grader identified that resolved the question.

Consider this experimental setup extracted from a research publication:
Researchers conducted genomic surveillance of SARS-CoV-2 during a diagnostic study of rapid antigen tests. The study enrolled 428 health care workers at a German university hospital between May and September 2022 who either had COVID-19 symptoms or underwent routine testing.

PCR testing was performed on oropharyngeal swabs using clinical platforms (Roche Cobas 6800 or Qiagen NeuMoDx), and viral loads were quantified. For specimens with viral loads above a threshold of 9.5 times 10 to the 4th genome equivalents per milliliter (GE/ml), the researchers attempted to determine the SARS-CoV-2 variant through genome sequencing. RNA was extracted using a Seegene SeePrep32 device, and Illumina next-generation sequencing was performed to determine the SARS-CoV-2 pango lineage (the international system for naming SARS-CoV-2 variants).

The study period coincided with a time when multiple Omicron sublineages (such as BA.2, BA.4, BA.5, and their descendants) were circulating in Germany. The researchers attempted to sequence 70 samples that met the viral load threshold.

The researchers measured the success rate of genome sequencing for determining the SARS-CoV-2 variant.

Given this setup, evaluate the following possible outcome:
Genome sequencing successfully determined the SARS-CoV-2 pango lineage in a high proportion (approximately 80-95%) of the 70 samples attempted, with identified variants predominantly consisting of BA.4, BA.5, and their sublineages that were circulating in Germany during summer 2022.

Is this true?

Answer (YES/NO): NO